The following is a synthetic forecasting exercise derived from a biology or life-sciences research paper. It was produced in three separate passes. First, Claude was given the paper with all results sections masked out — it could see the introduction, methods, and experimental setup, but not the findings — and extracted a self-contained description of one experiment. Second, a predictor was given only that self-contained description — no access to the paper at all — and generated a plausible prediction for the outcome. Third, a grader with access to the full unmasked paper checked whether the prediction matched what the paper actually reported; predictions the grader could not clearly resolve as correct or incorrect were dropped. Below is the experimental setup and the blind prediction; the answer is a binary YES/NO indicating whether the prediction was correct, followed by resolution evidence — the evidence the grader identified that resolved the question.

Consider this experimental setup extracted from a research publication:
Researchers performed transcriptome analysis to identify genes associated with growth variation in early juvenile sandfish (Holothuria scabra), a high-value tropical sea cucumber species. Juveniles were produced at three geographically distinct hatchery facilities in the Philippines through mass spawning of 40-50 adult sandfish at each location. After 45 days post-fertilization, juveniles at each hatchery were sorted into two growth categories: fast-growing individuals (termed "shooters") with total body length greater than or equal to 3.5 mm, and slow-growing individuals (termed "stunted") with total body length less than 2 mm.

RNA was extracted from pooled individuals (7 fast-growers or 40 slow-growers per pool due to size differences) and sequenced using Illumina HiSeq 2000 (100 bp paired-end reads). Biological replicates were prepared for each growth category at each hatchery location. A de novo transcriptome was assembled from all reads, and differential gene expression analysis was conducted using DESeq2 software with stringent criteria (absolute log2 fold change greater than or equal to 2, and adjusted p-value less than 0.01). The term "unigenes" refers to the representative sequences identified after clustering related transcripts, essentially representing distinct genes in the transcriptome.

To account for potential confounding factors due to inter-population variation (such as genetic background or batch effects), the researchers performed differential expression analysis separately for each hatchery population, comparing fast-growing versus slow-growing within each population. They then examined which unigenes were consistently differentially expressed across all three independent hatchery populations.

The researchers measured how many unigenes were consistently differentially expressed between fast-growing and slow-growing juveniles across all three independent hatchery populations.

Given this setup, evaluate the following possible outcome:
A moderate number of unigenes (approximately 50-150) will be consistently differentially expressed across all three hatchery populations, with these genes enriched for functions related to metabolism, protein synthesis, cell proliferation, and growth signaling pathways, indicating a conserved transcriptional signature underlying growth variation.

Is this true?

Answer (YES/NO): NO